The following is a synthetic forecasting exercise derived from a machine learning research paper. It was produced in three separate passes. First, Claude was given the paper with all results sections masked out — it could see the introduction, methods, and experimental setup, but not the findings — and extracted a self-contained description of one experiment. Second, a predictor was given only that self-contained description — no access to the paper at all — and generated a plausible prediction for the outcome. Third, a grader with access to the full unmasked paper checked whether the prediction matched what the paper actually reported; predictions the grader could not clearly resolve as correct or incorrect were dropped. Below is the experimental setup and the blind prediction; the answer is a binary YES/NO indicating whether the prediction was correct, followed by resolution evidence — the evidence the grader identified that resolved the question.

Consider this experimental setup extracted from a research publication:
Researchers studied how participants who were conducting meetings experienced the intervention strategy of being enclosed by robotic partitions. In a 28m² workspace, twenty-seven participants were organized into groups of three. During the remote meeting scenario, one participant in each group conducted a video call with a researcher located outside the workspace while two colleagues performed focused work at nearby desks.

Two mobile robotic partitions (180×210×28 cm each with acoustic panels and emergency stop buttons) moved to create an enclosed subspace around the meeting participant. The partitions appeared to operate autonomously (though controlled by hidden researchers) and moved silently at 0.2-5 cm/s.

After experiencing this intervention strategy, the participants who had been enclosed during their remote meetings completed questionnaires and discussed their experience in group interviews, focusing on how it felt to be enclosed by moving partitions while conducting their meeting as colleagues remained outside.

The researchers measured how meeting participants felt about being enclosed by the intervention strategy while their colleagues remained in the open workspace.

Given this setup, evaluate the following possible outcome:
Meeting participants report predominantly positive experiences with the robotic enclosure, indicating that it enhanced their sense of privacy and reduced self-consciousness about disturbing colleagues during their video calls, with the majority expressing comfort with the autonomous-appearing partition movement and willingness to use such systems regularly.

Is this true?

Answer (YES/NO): NO